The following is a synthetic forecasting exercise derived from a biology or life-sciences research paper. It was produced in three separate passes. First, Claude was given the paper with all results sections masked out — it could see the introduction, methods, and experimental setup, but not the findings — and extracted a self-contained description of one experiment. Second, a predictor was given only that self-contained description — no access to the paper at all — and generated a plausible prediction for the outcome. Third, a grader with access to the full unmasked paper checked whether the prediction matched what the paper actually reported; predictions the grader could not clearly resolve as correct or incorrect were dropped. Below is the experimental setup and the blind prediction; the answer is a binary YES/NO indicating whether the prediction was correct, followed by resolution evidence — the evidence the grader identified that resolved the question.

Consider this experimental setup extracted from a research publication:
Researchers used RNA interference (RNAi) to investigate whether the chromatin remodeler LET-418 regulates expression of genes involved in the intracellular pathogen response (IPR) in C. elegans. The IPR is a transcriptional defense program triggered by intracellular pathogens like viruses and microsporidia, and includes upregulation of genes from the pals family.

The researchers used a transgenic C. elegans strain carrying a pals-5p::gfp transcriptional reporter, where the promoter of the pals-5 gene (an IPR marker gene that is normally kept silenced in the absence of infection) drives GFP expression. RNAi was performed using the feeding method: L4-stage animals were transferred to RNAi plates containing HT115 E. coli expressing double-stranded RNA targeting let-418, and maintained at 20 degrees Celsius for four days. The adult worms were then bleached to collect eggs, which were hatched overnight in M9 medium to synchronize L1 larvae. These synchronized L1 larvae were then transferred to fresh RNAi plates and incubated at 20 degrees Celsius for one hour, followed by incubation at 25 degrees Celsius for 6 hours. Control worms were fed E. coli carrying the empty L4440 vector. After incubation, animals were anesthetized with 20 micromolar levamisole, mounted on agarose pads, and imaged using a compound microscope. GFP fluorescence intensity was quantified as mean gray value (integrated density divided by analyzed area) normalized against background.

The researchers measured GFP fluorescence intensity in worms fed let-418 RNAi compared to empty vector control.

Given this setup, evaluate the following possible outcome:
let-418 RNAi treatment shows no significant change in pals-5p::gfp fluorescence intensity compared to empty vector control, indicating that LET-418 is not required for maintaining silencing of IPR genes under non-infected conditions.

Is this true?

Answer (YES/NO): NO